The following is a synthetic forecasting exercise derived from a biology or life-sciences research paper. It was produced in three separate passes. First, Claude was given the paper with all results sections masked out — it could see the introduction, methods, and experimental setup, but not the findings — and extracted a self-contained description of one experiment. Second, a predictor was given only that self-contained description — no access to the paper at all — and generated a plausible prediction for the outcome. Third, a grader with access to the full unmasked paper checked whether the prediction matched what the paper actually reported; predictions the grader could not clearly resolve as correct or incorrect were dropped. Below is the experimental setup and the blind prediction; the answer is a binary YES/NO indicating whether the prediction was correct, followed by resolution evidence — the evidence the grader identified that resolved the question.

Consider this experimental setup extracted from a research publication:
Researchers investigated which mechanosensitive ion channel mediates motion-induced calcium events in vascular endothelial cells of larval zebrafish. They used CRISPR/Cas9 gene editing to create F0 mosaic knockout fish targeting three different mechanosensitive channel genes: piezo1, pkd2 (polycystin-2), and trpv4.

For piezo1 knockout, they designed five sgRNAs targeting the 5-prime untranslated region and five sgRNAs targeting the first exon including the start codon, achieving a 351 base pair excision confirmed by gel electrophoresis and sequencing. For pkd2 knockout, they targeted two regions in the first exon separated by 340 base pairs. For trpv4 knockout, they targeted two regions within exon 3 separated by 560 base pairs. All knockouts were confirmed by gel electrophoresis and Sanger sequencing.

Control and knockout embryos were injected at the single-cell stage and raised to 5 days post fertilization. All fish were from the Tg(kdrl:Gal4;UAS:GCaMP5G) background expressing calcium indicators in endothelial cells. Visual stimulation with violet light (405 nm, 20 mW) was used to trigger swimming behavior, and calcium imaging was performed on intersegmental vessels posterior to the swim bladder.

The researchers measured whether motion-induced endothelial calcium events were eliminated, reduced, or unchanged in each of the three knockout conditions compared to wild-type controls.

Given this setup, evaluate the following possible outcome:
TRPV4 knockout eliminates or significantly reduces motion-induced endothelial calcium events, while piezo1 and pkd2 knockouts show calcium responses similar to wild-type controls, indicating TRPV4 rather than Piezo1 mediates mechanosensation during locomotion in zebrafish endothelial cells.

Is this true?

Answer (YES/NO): NO